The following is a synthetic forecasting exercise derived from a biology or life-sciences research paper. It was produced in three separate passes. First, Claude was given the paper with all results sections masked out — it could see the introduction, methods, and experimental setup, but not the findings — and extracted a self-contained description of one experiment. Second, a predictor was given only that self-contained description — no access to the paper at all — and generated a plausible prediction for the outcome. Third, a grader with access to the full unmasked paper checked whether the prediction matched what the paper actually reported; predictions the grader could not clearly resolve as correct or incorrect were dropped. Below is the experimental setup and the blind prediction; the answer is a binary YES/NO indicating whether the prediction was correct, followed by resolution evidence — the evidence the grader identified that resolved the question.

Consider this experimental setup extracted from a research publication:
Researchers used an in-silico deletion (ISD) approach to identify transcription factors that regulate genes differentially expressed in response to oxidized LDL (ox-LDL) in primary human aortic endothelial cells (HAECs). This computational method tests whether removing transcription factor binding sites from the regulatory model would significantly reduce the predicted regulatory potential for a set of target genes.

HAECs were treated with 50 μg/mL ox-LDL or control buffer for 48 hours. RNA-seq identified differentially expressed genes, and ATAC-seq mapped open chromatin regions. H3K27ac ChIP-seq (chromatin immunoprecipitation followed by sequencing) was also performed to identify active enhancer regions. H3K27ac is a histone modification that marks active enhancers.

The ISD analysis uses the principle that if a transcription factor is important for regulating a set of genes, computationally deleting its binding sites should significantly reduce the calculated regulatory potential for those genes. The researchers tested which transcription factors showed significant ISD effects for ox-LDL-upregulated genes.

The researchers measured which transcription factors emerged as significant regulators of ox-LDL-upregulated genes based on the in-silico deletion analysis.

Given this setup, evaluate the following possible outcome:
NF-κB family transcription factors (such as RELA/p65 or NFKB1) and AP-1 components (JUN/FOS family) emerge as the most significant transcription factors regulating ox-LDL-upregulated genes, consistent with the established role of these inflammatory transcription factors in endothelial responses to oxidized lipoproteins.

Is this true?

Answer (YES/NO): NO